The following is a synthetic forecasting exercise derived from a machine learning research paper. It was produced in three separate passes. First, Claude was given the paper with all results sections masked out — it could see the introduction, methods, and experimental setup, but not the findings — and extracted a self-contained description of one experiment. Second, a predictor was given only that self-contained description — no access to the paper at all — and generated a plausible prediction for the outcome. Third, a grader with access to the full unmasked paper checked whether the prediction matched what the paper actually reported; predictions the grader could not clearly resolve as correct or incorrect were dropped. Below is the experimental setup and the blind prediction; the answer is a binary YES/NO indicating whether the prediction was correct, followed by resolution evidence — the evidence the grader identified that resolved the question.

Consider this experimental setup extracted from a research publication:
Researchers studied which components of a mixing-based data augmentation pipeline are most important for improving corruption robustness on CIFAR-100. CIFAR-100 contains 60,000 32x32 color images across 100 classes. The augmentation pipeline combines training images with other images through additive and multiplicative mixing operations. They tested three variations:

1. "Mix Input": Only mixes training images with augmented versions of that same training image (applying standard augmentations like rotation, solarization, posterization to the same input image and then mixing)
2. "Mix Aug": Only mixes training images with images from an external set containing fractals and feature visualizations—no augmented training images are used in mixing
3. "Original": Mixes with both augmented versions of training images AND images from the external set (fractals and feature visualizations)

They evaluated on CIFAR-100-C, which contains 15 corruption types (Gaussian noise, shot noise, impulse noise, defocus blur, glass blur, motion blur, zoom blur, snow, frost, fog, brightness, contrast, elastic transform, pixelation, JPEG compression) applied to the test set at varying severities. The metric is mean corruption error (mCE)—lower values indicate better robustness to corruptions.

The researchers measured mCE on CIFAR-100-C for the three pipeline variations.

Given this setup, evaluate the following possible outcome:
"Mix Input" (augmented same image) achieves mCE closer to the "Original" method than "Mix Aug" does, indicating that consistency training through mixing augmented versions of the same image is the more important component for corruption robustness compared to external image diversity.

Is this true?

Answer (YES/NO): NO